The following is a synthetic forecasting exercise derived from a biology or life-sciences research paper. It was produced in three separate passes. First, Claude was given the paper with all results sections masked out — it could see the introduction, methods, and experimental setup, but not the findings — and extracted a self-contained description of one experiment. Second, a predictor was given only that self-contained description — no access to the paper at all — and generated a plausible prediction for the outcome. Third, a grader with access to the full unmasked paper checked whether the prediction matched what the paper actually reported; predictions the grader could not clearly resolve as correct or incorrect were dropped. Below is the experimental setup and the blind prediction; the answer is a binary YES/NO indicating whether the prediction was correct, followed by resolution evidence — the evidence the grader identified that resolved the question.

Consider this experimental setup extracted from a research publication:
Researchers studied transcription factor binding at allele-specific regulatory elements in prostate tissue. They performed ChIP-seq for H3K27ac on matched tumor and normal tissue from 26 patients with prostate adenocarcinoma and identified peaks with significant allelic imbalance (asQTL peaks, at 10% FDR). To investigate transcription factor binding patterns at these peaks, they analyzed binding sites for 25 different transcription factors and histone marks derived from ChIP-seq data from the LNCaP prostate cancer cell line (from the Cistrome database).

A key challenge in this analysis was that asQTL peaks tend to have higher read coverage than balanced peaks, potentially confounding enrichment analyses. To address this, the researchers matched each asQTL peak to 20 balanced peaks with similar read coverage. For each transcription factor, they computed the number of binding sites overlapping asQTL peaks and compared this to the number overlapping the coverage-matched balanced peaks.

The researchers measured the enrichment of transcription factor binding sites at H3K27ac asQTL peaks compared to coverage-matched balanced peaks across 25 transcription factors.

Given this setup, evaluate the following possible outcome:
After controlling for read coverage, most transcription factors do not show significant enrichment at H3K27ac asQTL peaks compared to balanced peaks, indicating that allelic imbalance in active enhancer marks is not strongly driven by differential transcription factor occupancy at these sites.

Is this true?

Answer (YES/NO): NO